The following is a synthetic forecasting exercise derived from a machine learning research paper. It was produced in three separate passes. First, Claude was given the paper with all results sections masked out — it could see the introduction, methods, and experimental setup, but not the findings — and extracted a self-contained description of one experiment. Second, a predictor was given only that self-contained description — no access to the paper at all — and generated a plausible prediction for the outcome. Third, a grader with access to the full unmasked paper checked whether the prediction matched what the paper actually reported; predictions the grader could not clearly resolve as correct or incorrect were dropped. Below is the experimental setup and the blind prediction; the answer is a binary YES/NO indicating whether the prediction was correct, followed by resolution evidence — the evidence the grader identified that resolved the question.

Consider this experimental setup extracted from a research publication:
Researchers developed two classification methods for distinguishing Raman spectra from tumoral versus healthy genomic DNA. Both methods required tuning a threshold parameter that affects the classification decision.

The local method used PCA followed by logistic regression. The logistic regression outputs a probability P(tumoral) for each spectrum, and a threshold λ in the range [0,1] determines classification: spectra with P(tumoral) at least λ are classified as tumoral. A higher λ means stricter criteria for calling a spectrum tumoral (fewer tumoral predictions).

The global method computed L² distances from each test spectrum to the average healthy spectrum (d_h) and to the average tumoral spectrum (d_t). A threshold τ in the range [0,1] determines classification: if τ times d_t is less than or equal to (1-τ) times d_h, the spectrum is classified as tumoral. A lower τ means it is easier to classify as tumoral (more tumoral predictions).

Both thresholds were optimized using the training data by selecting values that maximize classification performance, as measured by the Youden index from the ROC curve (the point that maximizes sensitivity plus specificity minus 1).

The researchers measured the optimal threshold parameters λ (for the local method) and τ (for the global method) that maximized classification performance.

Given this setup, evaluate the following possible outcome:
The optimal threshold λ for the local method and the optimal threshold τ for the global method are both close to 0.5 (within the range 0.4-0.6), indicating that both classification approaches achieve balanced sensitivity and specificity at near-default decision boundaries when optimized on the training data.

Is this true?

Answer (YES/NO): NO